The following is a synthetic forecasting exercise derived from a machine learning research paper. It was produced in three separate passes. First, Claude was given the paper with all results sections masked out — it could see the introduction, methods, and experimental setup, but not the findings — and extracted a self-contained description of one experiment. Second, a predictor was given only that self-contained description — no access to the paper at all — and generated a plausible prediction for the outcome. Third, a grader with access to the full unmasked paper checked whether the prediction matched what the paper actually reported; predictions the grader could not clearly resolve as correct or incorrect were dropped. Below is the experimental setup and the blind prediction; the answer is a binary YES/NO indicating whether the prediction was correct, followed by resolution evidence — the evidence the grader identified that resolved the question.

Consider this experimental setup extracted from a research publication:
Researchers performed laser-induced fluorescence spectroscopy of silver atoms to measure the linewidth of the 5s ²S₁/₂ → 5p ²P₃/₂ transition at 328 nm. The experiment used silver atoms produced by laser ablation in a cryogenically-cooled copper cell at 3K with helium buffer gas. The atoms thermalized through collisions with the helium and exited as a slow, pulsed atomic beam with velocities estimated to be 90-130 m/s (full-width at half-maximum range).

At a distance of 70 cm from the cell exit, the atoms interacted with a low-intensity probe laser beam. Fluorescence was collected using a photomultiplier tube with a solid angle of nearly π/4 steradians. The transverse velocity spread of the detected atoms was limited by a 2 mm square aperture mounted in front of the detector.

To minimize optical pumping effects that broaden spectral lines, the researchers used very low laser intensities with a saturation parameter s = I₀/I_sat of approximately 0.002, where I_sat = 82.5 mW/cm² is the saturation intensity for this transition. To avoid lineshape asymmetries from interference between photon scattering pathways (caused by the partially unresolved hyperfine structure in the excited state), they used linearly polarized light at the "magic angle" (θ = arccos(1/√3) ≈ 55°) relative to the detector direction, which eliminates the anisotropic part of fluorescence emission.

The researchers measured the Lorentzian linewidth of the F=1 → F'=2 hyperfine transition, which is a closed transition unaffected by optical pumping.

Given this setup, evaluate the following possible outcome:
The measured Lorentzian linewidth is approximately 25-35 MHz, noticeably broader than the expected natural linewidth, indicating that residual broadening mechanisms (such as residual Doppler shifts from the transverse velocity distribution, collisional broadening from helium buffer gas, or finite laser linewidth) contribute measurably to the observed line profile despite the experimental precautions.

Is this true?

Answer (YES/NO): YES